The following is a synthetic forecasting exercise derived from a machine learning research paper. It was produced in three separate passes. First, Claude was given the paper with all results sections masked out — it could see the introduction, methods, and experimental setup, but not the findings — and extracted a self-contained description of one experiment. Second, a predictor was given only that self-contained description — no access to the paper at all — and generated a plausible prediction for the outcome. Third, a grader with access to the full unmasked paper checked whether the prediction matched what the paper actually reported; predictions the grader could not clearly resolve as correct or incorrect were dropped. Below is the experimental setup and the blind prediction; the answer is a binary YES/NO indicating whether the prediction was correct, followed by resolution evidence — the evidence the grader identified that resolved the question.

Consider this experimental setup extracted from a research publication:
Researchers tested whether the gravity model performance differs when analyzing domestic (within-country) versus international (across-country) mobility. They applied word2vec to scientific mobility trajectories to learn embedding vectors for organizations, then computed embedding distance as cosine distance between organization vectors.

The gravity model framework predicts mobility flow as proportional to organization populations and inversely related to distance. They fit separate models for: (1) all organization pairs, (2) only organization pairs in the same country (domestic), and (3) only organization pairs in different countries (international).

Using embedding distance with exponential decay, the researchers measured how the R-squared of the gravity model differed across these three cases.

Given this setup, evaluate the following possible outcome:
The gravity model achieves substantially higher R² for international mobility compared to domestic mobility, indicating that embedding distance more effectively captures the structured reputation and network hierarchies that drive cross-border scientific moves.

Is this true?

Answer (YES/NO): NO